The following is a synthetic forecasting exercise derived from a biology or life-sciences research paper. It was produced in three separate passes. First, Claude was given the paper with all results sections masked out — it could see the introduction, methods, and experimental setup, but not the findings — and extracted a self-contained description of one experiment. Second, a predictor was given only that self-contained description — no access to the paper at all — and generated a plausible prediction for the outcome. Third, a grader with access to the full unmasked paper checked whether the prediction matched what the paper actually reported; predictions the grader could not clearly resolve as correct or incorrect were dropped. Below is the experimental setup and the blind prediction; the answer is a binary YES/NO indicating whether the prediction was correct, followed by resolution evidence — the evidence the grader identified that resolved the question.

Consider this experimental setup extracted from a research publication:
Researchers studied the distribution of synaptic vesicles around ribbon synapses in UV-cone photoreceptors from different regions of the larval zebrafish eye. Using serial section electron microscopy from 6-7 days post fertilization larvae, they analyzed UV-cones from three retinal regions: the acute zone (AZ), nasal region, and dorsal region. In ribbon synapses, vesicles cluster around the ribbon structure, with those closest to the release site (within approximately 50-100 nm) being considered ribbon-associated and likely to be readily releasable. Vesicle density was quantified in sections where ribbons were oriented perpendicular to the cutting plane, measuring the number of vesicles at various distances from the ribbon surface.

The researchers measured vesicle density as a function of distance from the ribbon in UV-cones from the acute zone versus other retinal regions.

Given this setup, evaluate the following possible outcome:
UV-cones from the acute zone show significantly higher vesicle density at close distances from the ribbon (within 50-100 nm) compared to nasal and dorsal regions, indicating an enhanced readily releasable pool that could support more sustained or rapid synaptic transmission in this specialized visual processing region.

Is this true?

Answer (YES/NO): NO